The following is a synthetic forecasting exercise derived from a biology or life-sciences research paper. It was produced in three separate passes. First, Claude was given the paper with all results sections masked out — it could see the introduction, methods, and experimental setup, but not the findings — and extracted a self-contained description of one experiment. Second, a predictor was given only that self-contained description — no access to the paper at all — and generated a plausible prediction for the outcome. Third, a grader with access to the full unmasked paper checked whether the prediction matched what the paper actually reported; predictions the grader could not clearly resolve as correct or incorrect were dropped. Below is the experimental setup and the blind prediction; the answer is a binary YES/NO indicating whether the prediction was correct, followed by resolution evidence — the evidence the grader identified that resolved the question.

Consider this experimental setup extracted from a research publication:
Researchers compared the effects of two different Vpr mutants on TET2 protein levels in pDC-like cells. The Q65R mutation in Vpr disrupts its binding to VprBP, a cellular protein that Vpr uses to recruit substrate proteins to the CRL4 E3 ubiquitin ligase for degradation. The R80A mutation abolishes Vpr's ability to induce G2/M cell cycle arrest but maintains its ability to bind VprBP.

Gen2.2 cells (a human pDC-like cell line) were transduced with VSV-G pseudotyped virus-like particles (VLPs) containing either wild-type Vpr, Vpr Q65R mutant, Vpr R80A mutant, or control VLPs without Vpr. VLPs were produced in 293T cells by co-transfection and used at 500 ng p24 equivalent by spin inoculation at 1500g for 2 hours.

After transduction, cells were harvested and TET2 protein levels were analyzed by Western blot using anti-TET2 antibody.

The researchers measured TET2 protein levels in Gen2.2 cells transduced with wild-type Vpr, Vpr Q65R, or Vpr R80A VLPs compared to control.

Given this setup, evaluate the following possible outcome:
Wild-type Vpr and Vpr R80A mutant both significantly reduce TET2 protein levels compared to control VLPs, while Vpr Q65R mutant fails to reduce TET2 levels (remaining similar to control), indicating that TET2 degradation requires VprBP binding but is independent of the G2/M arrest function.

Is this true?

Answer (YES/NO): YES